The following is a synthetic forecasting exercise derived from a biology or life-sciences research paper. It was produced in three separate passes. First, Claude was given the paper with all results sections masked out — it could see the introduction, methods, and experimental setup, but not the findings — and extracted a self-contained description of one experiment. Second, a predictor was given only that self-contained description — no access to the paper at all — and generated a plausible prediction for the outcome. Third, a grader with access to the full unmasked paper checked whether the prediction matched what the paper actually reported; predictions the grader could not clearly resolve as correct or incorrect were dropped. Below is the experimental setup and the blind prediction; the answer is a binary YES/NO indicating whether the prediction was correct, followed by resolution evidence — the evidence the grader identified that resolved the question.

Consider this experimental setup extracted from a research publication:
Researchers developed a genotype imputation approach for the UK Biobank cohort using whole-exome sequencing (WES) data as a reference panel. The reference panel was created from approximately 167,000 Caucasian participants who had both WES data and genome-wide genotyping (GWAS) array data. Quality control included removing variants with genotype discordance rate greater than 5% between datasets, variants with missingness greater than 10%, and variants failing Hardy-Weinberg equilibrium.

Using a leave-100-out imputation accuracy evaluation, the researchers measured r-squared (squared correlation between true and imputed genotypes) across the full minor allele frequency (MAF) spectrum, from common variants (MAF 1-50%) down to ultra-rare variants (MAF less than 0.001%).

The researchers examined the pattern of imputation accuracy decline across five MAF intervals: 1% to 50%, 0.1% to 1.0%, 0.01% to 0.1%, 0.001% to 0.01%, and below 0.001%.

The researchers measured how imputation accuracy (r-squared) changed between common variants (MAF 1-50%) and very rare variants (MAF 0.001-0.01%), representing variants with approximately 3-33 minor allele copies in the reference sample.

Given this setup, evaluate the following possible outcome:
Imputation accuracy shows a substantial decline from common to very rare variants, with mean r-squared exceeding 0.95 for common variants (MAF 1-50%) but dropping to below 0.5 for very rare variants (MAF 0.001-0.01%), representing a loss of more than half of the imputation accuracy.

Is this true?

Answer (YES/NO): NO